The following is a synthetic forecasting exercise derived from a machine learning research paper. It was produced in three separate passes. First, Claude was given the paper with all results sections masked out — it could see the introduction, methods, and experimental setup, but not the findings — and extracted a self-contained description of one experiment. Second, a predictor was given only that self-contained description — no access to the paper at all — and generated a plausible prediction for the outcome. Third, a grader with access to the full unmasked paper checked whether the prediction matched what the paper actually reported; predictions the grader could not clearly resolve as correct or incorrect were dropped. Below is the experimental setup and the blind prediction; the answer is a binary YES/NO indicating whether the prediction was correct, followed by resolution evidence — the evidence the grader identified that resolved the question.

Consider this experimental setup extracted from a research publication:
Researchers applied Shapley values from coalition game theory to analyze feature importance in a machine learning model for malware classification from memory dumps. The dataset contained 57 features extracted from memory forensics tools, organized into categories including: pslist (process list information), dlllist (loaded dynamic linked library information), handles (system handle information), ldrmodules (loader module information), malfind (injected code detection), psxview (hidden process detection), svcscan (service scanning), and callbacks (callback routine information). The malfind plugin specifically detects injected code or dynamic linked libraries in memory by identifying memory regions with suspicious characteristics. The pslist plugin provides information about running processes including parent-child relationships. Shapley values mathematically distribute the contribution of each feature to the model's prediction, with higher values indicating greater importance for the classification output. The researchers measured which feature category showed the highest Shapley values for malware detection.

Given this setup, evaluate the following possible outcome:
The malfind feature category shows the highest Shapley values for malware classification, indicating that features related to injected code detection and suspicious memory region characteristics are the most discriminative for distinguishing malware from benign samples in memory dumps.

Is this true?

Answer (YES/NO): YES